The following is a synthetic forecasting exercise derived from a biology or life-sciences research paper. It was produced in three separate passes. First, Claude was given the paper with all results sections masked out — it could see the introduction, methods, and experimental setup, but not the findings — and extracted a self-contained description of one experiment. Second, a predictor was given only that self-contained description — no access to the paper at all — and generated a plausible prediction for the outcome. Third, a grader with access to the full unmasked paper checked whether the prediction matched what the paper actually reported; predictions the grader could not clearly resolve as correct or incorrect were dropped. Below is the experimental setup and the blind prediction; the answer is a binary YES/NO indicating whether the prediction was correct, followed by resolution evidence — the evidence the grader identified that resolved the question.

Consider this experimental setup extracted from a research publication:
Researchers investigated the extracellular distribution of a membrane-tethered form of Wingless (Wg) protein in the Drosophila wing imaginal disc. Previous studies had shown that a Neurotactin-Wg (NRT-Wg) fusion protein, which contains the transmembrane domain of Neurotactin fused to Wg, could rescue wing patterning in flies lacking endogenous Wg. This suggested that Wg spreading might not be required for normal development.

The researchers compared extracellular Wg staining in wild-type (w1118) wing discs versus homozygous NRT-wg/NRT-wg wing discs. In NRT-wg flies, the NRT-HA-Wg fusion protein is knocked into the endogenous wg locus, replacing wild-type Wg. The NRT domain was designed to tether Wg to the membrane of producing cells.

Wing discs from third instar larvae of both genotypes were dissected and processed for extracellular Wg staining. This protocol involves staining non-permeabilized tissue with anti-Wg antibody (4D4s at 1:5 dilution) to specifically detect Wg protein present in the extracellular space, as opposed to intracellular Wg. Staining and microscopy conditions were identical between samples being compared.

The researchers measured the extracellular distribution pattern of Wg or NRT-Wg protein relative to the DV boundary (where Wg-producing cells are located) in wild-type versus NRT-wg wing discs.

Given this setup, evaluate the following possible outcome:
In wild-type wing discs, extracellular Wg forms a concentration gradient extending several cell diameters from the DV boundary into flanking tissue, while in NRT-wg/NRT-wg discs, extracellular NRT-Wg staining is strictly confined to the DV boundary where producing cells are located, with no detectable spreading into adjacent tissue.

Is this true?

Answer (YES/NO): NO